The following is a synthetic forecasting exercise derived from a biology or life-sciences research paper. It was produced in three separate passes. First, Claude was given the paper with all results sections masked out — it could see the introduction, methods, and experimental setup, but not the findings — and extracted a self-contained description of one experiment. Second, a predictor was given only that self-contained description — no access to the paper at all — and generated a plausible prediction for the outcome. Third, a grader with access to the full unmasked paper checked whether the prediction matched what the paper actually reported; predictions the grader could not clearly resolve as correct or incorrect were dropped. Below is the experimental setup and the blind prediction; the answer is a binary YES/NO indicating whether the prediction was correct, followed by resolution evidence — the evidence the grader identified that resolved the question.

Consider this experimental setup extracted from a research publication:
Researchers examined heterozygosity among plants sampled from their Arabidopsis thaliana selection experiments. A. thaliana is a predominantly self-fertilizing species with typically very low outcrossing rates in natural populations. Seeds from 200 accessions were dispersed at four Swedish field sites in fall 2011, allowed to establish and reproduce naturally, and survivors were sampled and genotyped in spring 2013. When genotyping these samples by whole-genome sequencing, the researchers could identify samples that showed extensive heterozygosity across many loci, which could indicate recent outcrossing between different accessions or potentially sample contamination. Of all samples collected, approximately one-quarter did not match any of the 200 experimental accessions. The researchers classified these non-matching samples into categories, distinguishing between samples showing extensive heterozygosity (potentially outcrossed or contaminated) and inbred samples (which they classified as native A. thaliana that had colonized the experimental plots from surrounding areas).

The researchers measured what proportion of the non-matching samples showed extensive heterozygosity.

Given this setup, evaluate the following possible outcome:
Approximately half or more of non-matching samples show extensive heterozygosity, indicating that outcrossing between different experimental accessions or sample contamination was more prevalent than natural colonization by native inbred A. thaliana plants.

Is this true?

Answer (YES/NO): NO